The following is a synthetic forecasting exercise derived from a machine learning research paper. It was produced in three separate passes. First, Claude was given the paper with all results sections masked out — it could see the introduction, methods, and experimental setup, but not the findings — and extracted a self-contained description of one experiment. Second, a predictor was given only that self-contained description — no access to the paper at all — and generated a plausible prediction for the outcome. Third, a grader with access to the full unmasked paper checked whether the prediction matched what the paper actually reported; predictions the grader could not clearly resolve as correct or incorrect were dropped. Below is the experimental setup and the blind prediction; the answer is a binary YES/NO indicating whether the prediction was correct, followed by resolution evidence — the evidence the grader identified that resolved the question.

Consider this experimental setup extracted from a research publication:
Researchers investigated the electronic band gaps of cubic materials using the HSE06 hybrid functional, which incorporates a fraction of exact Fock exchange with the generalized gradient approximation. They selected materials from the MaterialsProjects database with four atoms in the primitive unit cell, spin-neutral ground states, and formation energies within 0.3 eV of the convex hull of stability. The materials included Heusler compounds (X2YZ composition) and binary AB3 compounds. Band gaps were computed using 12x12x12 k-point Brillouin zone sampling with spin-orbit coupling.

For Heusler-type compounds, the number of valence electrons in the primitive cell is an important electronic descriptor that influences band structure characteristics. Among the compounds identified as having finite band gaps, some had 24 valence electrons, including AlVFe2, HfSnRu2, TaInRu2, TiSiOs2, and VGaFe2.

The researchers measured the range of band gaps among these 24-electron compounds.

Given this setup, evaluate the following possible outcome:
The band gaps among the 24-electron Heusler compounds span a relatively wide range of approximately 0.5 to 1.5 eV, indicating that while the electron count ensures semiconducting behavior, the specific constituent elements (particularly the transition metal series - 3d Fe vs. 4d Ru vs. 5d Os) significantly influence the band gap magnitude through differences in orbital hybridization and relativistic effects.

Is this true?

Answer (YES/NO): NO